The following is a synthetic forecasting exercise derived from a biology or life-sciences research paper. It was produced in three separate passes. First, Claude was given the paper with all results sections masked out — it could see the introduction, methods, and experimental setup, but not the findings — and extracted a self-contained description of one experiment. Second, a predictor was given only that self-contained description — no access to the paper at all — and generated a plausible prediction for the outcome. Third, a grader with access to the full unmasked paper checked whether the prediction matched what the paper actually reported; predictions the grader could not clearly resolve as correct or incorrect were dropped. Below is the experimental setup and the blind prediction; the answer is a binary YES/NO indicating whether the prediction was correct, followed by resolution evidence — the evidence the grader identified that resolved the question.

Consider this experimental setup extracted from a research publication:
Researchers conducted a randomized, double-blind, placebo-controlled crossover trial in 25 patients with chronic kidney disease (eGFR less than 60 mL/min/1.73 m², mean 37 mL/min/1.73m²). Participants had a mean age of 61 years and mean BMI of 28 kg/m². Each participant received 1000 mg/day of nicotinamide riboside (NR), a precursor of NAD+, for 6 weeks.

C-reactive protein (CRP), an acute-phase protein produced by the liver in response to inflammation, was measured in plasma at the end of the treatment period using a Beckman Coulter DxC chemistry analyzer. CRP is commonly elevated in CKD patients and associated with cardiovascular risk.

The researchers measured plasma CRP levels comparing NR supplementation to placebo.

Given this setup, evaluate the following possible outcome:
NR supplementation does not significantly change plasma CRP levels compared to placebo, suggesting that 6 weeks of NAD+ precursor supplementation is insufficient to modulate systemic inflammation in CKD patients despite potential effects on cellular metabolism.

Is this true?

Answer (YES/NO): YES